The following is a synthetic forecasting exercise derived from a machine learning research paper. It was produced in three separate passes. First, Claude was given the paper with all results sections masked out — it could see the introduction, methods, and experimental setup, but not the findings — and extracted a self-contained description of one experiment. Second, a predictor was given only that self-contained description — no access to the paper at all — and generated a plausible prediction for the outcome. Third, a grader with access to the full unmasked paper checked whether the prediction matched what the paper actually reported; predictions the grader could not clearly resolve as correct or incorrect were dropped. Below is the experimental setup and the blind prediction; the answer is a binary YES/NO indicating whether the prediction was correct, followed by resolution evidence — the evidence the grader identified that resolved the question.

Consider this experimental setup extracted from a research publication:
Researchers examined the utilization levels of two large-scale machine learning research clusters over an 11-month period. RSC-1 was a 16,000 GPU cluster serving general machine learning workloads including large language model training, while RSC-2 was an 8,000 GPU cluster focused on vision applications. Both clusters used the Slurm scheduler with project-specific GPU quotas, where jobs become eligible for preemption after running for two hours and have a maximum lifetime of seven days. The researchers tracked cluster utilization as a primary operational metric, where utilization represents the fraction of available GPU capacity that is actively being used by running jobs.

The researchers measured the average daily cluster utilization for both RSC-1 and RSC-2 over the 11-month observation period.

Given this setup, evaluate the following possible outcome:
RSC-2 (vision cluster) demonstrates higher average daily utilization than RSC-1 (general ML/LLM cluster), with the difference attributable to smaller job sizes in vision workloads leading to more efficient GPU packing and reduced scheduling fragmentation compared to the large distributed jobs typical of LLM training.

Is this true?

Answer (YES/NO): NO